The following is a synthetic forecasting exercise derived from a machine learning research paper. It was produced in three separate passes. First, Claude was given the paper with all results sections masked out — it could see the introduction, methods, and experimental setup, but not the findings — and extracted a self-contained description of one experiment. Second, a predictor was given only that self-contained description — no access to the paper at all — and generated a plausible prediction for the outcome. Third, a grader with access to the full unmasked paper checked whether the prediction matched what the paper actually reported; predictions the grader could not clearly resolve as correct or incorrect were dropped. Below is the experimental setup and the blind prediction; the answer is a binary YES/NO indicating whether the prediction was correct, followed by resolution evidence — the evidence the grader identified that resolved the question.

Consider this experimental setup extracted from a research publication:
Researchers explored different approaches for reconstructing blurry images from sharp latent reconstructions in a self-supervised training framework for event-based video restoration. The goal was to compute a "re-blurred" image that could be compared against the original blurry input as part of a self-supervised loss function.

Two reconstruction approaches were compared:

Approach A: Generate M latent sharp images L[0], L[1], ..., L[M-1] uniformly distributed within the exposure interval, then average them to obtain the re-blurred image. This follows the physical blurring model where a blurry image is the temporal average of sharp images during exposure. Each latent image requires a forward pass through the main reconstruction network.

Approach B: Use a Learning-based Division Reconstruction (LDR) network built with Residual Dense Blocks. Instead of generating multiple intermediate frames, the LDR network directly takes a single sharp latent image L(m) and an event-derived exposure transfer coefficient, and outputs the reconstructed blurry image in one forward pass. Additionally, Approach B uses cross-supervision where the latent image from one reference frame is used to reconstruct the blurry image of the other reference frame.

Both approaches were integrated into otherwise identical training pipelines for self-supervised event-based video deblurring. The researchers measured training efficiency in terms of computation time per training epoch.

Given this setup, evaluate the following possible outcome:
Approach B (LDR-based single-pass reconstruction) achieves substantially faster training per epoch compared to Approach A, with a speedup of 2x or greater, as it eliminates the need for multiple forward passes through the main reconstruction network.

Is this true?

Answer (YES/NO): YES